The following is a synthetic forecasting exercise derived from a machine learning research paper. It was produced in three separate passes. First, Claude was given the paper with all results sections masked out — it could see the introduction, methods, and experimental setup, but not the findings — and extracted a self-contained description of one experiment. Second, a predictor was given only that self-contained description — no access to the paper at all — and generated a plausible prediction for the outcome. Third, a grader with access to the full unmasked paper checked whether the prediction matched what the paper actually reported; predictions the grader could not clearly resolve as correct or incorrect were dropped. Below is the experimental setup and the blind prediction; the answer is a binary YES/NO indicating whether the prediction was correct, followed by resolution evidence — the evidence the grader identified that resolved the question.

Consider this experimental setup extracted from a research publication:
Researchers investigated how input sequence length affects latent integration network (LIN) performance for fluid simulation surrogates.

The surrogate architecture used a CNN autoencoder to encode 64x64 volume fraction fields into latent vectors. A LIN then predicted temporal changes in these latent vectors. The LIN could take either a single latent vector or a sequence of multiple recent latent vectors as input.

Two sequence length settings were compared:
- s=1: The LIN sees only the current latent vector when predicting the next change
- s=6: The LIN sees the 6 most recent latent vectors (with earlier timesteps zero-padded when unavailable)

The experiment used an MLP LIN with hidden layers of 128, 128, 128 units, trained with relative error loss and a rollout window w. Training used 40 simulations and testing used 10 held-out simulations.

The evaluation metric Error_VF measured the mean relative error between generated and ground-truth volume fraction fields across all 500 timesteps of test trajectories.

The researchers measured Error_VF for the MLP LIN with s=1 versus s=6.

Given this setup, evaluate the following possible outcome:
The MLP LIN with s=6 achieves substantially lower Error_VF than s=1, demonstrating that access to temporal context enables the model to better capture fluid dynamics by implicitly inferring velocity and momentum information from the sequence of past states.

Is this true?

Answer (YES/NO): NO